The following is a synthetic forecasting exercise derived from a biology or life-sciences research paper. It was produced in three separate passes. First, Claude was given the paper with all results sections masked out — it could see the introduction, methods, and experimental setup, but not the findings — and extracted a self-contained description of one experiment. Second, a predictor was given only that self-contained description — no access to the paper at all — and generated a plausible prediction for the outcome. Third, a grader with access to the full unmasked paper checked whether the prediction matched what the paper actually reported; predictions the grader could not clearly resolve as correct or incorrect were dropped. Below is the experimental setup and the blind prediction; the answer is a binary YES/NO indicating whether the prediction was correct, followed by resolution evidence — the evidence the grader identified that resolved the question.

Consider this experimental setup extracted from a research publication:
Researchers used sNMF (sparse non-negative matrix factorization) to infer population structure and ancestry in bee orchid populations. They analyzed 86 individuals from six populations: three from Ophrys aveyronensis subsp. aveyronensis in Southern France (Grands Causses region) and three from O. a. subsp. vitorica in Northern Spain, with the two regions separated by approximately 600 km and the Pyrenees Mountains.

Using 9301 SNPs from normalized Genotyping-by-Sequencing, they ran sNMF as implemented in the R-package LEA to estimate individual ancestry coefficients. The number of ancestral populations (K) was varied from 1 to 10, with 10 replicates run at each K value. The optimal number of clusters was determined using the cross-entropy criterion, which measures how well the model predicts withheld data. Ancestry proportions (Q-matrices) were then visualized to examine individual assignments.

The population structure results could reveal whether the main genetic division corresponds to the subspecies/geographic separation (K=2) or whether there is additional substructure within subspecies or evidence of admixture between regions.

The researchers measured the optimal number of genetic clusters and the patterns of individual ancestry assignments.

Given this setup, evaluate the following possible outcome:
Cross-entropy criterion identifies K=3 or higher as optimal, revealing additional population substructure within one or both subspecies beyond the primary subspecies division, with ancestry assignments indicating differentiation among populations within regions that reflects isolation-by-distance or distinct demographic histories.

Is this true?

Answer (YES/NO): YES